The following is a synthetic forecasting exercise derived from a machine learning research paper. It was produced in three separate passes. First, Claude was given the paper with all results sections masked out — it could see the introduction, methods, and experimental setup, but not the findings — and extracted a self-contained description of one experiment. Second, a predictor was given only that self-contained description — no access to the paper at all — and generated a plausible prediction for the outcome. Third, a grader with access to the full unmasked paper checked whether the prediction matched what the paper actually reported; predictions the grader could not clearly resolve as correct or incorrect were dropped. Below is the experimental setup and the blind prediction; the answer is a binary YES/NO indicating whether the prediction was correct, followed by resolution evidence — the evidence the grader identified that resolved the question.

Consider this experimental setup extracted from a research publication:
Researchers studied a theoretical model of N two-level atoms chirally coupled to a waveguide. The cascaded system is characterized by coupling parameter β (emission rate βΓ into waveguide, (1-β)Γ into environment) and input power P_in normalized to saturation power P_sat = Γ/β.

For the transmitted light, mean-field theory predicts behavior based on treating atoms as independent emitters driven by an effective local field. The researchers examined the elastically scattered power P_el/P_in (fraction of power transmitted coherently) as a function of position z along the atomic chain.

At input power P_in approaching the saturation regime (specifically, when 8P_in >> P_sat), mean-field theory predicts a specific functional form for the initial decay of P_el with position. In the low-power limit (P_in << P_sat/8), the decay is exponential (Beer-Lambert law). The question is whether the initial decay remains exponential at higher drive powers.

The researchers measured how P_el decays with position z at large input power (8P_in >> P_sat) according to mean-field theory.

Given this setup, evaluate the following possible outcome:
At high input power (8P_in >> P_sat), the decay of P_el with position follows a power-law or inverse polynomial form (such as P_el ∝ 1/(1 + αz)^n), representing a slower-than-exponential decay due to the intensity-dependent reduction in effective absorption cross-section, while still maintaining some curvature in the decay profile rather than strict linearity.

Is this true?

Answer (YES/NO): NO